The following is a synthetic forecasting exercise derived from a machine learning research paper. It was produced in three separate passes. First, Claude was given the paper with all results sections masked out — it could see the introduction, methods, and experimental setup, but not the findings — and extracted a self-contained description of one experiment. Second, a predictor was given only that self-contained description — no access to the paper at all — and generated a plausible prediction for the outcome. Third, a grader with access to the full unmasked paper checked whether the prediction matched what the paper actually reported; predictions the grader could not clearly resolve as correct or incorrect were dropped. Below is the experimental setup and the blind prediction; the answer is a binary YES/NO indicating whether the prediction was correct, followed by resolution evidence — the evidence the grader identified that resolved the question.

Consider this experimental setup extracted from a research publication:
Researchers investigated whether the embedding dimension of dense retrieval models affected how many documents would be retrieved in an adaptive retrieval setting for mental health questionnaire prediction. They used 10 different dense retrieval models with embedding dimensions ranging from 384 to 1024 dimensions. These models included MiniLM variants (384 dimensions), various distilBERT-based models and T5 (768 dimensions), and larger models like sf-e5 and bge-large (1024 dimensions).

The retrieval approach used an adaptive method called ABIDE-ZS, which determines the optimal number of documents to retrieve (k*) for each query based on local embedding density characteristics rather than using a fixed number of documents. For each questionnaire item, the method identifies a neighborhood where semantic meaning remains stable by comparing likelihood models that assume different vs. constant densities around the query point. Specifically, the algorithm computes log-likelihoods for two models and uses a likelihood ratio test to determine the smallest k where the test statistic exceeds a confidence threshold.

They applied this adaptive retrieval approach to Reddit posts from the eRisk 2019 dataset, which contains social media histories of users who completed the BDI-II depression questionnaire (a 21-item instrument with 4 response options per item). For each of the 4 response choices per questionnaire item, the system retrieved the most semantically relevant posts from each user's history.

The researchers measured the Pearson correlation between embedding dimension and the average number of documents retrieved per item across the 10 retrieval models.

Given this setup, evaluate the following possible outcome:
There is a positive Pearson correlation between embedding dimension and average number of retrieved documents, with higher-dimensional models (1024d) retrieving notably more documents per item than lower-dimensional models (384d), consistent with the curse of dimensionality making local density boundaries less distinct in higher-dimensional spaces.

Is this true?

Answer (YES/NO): NO